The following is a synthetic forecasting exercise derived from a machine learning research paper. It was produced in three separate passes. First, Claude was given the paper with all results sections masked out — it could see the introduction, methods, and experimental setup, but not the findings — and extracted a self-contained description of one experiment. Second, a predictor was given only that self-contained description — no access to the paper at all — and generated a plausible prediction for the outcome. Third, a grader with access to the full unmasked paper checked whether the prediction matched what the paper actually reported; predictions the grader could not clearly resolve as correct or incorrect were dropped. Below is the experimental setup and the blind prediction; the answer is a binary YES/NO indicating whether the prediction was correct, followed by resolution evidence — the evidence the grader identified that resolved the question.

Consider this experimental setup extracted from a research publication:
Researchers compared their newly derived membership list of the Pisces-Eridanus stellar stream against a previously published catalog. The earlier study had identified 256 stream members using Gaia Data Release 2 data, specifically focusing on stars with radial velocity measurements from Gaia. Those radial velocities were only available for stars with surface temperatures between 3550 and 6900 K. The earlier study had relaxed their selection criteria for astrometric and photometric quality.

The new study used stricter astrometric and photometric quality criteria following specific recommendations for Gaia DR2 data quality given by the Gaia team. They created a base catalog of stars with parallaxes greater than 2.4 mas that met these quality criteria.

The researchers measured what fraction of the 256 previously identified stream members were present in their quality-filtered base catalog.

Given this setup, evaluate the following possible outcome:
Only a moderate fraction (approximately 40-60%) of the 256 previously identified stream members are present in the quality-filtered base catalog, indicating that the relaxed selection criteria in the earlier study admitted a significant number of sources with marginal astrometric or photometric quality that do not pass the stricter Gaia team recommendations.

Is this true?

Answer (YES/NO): NO